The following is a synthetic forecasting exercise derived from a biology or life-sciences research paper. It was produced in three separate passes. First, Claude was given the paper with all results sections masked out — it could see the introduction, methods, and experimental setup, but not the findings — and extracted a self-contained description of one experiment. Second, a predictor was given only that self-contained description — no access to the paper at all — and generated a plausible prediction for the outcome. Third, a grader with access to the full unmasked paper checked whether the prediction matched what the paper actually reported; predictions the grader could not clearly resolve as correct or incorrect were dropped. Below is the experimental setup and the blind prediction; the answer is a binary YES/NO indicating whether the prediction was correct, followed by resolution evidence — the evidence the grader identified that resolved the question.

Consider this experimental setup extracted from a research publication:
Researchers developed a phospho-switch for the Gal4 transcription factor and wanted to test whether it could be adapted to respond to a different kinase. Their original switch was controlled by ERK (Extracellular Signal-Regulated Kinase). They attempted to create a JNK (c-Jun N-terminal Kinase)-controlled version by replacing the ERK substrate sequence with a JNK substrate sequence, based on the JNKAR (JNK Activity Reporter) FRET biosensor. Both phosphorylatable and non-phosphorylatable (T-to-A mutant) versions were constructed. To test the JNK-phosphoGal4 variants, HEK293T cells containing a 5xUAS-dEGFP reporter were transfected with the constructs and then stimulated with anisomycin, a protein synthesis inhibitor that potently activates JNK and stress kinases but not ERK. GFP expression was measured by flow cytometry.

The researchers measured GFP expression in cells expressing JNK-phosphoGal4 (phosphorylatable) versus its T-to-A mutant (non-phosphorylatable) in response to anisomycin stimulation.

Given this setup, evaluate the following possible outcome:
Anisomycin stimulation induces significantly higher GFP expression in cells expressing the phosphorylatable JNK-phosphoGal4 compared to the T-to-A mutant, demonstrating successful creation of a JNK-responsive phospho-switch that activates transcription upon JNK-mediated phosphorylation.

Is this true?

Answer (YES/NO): YES